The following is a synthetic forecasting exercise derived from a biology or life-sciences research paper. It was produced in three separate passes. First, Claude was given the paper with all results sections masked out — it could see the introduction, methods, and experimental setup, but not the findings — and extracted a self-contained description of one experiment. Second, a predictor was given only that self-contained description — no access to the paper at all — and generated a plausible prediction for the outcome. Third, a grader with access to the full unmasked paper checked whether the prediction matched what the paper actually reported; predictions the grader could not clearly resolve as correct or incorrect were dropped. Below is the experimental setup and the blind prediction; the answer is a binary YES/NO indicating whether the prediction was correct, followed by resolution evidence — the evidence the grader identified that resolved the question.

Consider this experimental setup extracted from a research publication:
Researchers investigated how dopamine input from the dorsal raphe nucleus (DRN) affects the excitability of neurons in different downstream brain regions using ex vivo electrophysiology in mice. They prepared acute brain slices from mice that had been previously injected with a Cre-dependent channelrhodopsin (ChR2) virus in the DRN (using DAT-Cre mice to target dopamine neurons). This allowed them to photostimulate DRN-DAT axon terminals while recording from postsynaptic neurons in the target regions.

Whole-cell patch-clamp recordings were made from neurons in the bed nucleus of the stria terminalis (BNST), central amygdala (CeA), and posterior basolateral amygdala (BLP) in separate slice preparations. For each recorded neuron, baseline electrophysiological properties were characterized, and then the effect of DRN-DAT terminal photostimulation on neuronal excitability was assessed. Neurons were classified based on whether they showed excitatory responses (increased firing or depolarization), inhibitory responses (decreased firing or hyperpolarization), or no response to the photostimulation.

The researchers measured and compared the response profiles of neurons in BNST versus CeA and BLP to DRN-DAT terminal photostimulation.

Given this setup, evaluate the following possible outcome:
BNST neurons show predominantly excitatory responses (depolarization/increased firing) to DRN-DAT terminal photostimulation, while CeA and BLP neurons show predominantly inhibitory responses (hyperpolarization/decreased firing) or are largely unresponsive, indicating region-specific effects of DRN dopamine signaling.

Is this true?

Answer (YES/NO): NO